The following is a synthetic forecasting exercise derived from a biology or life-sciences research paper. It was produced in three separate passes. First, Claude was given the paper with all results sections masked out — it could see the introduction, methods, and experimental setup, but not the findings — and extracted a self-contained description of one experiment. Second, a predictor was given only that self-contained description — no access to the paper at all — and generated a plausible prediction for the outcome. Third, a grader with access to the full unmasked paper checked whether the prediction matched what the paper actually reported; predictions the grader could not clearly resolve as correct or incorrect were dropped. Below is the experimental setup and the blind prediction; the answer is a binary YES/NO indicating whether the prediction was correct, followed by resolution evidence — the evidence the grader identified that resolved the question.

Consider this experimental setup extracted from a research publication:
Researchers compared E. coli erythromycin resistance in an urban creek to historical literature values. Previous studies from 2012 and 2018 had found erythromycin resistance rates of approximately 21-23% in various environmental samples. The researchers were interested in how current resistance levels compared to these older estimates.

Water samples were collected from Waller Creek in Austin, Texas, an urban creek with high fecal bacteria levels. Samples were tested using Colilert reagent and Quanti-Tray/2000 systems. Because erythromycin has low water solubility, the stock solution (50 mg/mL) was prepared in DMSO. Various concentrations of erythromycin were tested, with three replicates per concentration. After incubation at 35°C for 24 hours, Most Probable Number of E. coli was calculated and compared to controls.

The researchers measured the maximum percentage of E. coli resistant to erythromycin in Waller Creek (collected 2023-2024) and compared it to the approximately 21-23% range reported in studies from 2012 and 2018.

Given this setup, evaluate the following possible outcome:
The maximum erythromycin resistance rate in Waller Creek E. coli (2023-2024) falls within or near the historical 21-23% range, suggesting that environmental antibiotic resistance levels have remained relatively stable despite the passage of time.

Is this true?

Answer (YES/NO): NO